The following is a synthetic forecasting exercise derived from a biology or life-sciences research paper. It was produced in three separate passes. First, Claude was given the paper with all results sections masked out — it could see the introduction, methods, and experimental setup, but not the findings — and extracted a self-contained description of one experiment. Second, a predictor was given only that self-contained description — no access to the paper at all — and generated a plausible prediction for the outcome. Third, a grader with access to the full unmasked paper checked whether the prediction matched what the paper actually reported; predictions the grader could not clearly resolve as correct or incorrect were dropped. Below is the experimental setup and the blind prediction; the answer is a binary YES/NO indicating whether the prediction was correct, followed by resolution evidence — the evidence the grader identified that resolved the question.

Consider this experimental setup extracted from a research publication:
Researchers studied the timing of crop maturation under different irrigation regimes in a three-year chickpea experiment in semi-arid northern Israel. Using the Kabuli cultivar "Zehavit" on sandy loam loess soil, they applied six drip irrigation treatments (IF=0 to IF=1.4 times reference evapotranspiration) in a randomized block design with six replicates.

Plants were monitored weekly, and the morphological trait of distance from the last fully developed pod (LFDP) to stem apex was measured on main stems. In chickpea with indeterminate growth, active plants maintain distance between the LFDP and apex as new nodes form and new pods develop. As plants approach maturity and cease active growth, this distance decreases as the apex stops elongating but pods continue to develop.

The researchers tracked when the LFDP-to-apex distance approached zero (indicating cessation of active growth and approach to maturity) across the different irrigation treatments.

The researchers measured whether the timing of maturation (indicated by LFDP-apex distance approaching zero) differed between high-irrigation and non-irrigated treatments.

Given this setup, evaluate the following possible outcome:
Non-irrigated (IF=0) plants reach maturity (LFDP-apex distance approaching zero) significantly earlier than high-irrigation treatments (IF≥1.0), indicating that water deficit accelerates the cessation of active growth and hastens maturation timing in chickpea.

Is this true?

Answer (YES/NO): YES